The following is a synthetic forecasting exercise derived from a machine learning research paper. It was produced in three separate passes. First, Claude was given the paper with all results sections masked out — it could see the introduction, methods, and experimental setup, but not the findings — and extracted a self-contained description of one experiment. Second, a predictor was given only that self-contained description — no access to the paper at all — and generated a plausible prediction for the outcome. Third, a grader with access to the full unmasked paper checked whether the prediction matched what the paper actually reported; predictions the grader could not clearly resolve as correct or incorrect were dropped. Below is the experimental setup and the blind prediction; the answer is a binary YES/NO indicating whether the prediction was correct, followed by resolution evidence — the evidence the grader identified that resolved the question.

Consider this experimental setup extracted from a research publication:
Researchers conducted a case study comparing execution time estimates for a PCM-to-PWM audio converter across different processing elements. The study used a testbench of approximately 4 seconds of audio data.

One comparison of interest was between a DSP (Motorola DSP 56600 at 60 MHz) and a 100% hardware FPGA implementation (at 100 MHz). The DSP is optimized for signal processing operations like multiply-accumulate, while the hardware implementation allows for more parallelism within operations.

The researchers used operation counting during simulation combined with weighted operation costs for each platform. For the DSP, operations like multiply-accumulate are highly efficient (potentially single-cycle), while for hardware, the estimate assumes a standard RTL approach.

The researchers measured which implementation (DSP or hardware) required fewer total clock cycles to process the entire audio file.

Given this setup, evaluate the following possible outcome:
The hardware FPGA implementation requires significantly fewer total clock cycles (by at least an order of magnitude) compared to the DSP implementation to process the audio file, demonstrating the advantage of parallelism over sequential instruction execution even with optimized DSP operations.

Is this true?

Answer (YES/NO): NO